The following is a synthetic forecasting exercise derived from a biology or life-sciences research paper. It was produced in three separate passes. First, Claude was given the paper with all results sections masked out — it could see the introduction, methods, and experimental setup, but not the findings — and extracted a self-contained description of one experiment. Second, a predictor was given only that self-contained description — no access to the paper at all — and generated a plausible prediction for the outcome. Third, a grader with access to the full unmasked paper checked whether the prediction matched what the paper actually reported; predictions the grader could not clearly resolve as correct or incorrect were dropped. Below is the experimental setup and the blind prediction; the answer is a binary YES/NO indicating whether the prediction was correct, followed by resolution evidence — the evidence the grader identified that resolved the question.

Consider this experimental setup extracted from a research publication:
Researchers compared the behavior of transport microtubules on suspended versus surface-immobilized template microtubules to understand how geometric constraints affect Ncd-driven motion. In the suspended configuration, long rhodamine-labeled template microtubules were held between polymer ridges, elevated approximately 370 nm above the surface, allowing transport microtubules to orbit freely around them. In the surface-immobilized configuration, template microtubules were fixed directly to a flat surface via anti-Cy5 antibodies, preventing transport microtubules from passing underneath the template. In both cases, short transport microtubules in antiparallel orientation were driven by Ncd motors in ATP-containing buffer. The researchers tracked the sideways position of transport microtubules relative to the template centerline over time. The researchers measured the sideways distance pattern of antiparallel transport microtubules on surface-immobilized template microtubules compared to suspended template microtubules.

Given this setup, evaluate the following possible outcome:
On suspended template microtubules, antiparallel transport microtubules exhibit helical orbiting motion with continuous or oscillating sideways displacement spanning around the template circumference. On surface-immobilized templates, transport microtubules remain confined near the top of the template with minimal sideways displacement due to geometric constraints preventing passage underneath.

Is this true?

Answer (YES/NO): NO